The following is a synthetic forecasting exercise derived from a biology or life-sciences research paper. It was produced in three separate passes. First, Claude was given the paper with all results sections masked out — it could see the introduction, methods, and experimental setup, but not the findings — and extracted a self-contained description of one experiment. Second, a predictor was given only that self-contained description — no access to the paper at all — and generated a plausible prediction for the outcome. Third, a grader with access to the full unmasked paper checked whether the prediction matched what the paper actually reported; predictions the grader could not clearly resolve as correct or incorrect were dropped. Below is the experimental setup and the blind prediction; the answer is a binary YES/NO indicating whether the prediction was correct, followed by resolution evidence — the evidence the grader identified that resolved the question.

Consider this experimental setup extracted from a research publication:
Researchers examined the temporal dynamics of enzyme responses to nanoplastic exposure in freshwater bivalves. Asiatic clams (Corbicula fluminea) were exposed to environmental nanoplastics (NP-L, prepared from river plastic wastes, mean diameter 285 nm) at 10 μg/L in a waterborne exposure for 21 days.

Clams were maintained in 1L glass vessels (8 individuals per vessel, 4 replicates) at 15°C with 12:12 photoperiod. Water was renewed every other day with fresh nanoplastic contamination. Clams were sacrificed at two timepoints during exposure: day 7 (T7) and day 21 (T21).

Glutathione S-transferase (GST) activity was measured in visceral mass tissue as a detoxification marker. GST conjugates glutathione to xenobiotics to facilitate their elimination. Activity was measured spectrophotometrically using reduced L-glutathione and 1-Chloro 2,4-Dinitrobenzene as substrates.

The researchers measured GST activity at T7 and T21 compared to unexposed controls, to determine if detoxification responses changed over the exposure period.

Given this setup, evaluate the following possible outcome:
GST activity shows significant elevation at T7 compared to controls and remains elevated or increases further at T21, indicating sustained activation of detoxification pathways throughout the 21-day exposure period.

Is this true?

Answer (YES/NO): NO